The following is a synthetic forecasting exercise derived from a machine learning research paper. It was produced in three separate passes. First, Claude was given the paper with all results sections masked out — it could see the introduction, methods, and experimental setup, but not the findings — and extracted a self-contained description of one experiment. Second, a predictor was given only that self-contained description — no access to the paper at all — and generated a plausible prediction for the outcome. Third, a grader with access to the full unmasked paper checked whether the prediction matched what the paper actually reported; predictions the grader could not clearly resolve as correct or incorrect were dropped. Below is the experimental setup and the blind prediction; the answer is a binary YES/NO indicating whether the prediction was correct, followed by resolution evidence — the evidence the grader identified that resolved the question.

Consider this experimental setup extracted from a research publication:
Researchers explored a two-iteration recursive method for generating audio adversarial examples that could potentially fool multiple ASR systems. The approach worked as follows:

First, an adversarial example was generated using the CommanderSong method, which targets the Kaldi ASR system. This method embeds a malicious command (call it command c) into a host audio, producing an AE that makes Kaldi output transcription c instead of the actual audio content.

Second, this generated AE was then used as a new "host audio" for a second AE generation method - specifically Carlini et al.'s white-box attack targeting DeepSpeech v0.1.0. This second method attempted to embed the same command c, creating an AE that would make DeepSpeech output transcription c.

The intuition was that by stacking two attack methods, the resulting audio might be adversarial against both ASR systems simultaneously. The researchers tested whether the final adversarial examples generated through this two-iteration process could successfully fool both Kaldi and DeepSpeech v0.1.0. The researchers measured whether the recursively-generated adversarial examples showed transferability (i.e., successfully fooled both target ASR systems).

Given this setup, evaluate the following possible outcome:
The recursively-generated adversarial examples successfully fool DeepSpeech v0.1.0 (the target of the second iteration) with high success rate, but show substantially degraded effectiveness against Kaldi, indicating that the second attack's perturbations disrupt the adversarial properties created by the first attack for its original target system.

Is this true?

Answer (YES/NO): YES